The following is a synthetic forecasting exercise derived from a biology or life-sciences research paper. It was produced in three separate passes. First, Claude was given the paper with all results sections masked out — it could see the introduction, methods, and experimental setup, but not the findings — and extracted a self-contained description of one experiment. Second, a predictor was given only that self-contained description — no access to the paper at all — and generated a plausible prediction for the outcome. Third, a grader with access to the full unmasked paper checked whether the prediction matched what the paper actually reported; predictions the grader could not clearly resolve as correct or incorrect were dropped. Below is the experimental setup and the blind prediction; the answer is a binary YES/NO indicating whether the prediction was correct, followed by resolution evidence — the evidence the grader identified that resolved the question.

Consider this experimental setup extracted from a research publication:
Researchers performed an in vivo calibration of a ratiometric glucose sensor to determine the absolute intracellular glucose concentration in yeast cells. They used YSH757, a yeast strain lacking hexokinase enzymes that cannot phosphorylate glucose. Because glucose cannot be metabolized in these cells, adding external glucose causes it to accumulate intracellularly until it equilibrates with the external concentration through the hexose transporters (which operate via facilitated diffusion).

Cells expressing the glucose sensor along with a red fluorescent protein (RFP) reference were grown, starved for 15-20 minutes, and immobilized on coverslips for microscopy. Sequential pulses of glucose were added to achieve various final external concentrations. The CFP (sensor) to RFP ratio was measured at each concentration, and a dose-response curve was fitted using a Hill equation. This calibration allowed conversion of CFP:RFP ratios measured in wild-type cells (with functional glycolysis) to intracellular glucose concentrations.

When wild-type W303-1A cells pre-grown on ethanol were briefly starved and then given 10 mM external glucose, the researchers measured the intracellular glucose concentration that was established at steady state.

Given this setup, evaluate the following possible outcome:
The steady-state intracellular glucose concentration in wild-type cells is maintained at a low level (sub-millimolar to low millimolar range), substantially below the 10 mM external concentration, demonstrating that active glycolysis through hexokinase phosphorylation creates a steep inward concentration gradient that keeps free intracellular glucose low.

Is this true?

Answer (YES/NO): YES